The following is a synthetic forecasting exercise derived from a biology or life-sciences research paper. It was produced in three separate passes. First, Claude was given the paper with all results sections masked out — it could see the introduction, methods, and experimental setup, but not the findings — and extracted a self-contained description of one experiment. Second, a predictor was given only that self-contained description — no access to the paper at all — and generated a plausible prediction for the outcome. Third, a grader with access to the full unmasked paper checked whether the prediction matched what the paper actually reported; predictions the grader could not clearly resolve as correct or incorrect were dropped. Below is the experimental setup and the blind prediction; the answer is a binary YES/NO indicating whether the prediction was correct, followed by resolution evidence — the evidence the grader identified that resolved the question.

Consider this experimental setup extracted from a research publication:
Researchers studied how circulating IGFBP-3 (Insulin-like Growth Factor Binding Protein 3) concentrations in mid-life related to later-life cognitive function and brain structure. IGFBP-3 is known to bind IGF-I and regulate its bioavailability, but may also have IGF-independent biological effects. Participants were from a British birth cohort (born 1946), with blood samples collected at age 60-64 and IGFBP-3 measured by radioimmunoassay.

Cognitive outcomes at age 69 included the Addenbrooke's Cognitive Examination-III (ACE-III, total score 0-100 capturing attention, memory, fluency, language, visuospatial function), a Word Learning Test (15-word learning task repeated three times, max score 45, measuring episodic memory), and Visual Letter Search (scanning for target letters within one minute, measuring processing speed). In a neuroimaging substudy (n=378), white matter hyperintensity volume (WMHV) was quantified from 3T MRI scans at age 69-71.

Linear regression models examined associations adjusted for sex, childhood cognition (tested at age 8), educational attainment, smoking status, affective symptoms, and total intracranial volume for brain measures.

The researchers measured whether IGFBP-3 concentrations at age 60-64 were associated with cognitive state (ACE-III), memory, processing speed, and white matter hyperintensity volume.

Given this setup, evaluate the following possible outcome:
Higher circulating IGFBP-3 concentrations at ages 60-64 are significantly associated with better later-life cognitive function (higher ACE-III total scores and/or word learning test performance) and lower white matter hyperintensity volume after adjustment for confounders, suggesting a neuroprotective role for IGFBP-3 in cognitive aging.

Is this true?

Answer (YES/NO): NO